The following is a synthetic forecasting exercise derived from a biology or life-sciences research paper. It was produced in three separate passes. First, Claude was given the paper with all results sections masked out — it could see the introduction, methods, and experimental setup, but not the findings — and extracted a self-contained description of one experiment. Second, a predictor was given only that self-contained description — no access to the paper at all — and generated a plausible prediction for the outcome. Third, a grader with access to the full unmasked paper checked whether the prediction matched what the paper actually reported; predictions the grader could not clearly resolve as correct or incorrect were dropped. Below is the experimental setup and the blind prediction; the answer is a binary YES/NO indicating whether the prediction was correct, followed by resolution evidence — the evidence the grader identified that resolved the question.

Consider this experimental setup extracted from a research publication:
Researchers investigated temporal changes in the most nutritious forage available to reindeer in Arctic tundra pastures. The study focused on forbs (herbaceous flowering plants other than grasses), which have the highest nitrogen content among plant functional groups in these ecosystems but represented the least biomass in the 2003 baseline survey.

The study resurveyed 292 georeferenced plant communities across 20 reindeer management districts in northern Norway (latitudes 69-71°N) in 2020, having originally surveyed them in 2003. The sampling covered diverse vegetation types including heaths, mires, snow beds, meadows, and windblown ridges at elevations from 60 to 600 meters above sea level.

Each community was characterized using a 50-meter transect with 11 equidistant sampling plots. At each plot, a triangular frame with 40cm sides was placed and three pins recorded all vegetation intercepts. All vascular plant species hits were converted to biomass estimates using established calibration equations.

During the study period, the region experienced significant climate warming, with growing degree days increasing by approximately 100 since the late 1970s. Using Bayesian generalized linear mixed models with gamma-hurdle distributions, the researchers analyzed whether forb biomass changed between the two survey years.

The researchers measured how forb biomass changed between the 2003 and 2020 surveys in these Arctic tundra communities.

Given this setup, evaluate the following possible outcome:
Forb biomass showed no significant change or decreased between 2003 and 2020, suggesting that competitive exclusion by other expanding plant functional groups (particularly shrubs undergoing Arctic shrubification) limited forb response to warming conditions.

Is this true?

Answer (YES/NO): NO